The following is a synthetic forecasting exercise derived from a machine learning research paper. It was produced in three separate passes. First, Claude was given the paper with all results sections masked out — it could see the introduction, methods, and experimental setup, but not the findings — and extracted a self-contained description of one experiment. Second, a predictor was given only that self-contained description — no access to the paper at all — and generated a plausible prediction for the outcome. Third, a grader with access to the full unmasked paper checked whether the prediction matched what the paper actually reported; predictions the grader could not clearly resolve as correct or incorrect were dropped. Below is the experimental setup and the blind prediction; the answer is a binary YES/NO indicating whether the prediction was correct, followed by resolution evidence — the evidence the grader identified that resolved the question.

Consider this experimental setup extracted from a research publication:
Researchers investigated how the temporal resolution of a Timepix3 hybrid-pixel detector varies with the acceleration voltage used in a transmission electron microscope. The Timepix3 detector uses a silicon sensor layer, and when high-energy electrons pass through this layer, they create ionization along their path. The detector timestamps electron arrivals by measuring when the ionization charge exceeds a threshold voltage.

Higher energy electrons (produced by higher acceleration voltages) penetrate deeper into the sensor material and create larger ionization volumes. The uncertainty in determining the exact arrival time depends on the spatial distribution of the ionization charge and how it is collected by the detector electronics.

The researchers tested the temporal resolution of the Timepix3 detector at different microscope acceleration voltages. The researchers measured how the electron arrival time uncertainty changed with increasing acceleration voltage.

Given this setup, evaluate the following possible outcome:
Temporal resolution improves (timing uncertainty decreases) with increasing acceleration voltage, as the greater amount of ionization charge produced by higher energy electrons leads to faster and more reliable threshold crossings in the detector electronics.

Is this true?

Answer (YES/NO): NO